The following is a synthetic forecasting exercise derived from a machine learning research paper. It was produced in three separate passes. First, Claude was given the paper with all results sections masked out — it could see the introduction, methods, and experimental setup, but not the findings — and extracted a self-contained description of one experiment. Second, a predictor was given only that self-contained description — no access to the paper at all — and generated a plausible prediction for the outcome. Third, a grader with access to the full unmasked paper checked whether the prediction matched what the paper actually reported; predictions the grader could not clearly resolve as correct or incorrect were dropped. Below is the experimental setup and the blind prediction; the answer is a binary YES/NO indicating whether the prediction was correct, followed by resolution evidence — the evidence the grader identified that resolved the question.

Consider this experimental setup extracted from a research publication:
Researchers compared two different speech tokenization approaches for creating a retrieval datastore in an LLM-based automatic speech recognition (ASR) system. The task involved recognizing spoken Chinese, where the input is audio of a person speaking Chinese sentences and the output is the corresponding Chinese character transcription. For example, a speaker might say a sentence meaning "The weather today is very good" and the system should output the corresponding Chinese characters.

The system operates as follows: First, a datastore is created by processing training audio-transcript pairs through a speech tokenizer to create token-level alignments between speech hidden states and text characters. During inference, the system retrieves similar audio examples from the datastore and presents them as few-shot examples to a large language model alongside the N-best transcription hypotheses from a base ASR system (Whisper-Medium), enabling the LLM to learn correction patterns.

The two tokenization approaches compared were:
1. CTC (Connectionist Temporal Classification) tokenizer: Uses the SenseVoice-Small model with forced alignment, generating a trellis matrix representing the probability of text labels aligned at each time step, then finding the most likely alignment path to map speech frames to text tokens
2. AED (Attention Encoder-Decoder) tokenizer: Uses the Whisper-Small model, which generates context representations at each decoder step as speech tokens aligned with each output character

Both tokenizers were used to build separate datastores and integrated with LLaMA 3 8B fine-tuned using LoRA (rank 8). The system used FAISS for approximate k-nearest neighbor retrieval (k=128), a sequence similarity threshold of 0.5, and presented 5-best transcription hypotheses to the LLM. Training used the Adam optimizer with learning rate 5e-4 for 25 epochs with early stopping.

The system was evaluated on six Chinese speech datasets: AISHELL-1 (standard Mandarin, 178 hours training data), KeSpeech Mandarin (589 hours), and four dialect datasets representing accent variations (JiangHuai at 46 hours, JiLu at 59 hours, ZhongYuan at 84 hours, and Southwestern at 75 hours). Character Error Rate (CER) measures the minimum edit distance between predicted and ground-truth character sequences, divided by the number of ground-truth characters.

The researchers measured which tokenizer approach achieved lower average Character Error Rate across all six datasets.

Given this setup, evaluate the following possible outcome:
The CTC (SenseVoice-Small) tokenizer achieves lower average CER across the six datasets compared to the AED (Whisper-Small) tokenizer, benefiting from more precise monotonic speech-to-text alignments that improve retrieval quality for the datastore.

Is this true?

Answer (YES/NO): NO